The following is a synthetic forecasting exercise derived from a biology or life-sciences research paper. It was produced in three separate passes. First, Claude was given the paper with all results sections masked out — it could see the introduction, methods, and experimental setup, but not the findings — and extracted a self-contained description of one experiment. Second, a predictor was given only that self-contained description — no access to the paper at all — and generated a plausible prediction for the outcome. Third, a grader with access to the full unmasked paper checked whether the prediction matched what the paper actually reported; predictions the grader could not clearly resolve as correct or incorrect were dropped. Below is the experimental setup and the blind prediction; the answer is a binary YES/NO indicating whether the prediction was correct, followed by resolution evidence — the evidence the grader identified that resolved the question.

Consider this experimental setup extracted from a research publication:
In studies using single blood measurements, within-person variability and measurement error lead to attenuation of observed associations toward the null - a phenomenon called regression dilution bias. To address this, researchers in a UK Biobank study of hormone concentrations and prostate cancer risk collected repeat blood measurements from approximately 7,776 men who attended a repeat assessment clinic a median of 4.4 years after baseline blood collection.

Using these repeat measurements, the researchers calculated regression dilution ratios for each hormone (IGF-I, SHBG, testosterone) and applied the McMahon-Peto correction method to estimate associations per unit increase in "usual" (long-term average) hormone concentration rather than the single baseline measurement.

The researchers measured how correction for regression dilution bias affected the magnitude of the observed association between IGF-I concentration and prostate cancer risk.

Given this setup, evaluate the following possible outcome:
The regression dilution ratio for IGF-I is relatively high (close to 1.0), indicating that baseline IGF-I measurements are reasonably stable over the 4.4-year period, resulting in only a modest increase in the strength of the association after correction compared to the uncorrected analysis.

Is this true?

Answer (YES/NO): YES